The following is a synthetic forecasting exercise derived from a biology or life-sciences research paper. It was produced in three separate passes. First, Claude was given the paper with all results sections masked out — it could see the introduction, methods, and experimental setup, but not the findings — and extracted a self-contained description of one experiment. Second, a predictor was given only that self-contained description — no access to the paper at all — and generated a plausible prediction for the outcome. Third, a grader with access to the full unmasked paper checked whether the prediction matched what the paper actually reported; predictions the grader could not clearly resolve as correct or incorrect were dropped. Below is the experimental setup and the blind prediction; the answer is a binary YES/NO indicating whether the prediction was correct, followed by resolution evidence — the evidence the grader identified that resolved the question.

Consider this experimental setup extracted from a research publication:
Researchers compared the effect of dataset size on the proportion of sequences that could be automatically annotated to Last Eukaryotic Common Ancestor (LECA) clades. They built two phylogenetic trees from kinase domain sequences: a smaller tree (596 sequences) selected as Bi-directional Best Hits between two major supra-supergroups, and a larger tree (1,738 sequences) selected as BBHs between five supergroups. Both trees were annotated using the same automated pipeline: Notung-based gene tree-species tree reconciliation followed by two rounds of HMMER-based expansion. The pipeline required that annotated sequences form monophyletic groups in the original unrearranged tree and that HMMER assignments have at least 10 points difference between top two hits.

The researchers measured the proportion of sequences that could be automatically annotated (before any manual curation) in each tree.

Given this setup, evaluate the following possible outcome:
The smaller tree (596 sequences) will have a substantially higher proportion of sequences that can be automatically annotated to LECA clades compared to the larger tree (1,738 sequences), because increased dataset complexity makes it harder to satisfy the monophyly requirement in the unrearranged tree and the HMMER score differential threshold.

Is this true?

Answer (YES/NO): YES